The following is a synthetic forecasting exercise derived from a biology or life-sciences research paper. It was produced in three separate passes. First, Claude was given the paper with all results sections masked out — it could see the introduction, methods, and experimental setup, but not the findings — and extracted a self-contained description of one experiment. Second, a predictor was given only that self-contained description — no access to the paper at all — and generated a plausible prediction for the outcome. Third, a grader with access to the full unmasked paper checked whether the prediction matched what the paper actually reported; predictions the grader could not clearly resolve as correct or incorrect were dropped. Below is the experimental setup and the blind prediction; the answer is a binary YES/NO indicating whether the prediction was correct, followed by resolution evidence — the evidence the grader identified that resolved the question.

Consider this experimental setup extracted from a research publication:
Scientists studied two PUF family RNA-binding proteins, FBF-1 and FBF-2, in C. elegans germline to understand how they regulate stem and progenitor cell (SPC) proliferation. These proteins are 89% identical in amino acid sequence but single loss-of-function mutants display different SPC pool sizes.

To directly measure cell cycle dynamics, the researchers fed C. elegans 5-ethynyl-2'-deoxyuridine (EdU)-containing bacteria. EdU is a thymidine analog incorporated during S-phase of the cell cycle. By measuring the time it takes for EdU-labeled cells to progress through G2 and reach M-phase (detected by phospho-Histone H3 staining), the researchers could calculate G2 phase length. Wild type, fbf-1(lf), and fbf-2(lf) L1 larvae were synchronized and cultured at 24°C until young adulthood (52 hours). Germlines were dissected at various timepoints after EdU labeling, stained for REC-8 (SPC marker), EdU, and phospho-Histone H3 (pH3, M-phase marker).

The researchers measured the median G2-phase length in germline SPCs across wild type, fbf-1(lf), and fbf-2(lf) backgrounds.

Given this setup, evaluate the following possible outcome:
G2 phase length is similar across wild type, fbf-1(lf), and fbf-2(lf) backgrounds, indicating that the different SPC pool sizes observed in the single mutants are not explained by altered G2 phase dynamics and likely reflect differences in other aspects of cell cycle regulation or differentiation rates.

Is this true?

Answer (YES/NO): NO